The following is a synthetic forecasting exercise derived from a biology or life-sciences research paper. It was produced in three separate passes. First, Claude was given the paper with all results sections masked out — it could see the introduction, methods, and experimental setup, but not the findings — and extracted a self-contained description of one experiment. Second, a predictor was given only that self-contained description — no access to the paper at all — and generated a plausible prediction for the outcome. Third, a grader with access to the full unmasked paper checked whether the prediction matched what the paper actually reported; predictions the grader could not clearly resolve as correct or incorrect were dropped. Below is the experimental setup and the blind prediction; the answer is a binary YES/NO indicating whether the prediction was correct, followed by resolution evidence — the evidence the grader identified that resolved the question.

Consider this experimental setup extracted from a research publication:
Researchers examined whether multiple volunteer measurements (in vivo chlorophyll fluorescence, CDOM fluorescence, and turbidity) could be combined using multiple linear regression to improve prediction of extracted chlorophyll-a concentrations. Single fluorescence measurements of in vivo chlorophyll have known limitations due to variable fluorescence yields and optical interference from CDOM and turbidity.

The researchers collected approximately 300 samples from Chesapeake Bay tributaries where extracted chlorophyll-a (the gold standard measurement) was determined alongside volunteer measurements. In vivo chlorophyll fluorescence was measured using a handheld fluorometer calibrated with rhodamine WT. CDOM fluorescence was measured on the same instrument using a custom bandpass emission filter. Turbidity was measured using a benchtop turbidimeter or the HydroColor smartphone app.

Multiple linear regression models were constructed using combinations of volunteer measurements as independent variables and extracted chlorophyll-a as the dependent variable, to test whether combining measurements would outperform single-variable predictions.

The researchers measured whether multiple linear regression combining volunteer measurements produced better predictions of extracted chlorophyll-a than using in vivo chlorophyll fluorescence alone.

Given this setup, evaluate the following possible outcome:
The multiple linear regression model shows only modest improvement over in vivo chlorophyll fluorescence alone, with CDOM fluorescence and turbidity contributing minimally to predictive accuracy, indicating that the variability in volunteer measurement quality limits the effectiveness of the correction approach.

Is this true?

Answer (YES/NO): NO